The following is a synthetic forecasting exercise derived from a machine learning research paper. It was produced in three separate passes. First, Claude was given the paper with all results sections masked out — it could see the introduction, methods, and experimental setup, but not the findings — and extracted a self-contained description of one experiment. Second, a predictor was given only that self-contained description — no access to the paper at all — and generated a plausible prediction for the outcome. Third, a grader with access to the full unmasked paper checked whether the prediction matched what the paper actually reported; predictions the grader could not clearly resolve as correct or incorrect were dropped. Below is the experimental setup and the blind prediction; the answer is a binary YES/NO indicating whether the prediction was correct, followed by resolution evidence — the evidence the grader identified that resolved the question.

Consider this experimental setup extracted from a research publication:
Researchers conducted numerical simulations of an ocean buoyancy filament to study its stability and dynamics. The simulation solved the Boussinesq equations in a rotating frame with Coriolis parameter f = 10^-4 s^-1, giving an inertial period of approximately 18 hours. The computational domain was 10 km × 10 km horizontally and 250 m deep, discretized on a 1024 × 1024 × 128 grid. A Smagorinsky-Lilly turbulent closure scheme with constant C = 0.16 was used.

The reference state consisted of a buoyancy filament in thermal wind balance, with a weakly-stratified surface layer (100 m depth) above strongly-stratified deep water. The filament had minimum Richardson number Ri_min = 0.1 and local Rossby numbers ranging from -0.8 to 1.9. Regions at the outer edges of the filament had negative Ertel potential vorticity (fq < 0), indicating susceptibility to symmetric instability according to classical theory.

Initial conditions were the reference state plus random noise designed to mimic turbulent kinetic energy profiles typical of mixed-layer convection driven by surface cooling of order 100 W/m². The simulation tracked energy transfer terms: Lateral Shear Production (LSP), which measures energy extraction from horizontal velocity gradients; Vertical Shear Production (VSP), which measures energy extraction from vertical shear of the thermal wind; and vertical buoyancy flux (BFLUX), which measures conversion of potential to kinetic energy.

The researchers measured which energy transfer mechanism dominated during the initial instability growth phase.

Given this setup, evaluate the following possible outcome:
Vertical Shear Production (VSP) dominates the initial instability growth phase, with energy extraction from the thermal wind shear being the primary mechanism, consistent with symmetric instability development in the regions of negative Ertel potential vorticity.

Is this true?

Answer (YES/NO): NO